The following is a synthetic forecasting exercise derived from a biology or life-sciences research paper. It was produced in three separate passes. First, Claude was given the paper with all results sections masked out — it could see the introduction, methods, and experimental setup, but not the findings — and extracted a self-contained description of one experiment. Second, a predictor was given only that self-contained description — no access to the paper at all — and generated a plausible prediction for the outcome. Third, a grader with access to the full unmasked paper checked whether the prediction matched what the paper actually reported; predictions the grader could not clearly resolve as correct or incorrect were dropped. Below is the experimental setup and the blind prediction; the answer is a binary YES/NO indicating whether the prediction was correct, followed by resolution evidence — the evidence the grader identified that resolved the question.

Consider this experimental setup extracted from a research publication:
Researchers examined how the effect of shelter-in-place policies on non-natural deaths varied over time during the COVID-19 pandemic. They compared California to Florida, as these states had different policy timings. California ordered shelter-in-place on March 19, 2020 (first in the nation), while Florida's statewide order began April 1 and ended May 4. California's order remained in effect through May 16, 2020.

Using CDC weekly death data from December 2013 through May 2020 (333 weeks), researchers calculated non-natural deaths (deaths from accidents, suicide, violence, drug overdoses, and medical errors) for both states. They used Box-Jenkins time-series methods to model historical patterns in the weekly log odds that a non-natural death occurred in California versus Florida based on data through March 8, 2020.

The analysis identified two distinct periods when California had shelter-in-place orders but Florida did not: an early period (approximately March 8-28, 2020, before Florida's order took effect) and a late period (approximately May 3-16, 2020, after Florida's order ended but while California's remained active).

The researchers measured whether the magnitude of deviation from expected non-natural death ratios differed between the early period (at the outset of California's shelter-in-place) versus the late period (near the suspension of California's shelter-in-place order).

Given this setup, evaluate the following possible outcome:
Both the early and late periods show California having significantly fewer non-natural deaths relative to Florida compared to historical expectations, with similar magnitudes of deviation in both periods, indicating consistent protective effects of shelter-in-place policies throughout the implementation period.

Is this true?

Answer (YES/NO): NO